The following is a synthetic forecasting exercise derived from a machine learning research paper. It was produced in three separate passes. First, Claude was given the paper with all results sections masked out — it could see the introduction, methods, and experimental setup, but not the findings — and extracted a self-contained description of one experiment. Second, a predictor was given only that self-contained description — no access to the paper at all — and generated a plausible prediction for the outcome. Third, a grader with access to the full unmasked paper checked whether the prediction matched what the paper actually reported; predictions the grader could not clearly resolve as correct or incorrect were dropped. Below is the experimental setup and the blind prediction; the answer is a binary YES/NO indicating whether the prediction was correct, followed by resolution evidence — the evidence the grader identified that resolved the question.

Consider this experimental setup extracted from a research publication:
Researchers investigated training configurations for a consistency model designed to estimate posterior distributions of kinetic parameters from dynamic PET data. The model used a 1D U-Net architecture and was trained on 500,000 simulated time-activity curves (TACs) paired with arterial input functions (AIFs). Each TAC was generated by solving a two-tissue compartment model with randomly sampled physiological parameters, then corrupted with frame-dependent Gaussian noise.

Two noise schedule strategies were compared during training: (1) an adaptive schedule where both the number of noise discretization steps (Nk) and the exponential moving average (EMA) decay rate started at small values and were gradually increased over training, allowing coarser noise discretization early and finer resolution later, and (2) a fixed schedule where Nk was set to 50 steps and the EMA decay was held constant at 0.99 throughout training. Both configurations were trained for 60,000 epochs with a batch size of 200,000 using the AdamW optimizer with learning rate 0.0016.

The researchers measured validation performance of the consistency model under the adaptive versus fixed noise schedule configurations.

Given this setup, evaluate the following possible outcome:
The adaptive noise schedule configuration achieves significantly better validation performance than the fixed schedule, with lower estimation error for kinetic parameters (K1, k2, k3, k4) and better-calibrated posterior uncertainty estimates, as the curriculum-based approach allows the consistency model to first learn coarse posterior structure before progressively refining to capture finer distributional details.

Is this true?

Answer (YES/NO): NO